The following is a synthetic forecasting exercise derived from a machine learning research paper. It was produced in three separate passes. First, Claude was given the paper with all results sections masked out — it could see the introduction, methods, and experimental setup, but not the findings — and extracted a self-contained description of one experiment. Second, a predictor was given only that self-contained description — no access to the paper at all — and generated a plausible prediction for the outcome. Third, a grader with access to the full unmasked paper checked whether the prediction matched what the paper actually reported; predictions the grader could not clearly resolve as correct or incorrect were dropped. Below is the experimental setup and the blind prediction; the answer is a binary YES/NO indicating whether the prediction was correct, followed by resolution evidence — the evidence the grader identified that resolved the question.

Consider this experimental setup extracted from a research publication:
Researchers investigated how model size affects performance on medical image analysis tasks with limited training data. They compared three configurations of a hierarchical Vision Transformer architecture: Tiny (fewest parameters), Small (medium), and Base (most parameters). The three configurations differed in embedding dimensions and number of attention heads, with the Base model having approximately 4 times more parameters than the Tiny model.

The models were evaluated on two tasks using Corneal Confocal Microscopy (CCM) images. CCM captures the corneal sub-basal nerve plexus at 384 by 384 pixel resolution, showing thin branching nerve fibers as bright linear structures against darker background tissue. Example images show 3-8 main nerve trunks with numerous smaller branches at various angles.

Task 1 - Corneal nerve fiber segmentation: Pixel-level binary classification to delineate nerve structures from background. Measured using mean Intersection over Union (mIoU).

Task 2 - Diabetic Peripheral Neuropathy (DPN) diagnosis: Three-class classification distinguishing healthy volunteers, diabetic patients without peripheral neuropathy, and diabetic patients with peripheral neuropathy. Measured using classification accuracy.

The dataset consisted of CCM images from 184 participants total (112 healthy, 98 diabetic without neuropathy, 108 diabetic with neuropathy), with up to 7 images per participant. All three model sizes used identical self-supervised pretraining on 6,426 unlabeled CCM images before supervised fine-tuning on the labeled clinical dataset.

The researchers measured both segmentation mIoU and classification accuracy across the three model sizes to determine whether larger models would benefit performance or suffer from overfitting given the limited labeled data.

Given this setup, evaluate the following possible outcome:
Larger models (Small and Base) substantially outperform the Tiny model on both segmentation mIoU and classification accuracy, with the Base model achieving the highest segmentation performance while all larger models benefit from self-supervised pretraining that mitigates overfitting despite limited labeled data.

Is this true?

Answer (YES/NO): YES